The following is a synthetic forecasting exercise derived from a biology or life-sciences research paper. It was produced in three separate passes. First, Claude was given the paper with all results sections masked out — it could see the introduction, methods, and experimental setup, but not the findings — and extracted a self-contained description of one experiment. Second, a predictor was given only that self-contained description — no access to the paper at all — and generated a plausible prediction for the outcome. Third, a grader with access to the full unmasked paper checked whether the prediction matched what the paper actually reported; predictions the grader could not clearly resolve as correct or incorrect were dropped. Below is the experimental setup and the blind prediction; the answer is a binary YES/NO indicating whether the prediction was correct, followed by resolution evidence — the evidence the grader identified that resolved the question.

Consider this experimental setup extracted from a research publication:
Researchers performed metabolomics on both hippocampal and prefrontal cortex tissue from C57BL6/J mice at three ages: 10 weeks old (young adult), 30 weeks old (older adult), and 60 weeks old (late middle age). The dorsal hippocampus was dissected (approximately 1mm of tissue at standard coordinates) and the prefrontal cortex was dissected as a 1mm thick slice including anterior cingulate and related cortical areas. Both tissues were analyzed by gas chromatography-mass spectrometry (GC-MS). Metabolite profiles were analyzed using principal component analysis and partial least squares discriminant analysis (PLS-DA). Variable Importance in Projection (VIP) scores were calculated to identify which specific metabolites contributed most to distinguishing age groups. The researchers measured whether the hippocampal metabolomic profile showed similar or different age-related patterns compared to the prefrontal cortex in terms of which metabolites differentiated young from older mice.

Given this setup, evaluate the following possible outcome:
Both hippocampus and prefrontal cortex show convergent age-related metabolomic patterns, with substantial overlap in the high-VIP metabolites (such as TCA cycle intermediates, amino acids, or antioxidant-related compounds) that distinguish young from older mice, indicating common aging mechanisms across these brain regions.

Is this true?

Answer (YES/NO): NO